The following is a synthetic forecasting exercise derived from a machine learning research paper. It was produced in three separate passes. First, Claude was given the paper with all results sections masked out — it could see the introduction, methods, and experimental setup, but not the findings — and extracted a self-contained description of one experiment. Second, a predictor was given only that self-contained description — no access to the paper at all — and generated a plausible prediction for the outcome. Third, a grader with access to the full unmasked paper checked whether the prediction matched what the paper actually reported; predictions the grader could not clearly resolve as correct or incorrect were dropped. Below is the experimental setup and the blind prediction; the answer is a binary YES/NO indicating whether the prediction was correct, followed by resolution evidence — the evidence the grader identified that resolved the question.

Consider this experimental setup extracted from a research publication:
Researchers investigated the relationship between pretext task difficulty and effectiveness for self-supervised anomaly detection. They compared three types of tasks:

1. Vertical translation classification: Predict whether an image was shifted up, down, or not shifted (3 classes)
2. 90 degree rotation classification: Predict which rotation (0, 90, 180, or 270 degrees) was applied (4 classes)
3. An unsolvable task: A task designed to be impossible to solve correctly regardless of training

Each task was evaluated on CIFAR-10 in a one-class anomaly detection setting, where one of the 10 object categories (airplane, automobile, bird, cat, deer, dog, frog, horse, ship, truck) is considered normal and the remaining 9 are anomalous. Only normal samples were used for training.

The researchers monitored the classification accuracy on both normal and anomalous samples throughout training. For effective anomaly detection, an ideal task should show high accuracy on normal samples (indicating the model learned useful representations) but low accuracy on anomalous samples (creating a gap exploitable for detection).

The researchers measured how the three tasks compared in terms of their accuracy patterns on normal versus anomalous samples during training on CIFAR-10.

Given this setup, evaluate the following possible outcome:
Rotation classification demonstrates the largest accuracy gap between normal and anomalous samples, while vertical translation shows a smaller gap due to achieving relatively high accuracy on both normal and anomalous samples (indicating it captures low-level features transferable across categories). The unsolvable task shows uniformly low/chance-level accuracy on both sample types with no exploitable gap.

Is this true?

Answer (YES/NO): YES